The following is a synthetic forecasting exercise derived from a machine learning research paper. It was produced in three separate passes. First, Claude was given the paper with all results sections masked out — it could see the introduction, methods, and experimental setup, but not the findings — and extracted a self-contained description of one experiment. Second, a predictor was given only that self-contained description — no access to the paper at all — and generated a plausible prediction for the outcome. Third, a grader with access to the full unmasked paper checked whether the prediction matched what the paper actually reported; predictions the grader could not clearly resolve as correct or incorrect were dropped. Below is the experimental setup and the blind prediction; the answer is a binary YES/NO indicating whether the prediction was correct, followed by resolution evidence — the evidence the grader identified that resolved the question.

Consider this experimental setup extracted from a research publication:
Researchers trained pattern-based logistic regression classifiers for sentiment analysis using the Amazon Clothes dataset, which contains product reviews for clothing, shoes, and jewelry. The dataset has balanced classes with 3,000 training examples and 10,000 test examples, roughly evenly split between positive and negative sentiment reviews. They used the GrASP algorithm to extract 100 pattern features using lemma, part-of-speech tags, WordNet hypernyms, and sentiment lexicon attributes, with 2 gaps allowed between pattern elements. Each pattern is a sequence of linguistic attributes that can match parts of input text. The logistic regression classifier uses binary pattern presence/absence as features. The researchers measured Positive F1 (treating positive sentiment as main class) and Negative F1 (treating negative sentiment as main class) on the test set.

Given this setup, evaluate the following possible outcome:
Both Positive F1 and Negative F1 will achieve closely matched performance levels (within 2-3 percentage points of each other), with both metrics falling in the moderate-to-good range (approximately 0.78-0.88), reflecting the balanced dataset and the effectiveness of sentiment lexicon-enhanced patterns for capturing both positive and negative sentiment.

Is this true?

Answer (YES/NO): YES